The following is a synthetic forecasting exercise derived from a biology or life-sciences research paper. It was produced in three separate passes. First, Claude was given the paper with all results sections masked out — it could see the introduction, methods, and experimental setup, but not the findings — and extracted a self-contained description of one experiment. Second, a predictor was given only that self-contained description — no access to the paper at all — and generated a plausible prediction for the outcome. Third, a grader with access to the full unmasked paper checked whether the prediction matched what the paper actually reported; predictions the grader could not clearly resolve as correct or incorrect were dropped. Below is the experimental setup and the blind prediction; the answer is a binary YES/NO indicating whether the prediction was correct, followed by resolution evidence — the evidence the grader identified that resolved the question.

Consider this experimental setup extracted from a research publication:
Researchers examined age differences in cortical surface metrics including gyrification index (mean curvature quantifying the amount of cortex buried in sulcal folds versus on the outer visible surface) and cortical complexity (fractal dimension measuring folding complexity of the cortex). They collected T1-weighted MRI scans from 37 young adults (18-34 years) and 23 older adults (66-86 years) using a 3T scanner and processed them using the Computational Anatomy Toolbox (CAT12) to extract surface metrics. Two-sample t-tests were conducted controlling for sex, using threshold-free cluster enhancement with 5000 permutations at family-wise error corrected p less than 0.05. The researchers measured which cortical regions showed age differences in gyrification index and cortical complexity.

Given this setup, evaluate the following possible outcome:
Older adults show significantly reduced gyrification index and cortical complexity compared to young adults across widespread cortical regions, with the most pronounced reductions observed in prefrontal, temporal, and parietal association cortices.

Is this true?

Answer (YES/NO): NO